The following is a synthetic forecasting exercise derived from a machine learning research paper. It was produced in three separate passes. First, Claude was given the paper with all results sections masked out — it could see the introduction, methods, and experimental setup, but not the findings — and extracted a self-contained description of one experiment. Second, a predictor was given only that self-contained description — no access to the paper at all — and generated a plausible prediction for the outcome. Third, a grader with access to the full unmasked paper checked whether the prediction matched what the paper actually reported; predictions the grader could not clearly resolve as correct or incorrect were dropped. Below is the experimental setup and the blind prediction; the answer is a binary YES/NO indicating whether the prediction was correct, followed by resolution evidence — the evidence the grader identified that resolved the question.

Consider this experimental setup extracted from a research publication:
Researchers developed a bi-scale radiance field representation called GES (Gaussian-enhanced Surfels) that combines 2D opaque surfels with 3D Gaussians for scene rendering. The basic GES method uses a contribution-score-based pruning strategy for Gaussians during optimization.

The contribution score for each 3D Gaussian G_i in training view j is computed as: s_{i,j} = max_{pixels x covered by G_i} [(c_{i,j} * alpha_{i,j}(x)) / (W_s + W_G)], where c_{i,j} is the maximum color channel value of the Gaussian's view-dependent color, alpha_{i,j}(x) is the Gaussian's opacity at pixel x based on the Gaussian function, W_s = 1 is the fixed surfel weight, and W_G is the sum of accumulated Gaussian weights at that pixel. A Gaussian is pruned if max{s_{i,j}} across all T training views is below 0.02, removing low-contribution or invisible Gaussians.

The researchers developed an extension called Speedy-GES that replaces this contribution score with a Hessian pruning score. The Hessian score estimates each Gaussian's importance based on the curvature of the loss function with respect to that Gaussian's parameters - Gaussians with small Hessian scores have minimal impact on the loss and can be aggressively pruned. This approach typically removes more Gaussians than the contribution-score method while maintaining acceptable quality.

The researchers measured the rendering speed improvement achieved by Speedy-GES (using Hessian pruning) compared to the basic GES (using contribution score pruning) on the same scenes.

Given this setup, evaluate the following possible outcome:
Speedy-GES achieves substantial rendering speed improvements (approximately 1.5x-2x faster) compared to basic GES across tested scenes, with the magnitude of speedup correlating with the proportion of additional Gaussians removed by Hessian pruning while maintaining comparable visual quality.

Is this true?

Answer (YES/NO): NO